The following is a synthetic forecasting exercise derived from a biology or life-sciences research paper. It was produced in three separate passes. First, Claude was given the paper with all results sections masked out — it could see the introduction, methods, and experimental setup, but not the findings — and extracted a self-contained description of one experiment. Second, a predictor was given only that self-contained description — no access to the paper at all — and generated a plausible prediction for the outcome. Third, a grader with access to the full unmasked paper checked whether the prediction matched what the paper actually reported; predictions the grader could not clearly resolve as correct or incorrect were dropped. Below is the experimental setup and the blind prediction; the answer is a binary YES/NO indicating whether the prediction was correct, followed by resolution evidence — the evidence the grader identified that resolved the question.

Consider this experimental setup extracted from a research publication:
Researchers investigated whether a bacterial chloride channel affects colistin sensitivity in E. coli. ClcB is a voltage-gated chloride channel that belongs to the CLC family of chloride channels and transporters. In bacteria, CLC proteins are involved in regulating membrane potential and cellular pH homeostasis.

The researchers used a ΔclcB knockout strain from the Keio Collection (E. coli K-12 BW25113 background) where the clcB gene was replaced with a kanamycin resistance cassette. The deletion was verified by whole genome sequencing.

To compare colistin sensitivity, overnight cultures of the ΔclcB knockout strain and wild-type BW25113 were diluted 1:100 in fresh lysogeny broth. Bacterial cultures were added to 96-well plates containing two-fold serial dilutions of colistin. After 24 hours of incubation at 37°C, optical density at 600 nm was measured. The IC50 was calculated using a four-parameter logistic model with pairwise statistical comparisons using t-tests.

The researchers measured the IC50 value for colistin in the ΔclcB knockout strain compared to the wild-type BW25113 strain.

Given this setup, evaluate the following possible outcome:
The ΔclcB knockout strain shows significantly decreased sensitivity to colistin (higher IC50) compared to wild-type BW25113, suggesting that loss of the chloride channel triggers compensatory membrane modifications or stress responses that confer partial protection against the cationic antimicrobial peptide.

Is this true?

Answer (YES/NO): YES